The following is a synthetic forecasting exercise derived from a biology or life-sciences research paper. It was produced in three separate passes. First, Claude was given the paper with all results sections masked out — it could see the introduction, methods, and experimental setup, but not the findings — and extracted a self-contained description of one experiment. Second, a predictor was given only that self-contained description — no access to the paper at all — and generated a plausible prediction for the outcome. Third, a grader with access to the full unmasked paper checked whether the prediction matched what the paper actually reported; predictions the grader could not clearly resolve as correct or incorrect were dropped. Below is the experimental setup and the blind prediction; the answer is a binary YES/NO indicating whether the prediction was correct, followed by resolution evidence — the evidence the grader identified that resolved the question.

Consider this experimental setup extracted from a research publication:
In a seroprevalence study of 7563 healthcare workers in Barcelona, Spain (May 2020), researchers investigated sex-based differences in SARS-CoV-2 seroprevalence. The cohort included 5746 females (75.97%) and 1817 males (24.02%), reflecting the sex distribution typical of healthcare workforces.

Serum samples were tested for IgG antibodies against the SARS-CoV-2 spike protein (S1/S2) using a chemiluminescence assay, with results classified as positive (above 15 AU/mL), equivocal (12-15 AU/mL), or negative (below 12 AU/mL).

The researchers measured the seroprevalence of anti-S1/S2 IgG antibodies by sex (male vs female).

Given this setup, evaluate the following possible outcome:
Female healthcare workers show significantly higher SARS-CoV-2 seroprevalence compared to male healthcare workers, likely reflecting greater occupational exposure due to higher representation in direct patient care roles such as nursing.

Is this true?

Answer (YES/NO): NO